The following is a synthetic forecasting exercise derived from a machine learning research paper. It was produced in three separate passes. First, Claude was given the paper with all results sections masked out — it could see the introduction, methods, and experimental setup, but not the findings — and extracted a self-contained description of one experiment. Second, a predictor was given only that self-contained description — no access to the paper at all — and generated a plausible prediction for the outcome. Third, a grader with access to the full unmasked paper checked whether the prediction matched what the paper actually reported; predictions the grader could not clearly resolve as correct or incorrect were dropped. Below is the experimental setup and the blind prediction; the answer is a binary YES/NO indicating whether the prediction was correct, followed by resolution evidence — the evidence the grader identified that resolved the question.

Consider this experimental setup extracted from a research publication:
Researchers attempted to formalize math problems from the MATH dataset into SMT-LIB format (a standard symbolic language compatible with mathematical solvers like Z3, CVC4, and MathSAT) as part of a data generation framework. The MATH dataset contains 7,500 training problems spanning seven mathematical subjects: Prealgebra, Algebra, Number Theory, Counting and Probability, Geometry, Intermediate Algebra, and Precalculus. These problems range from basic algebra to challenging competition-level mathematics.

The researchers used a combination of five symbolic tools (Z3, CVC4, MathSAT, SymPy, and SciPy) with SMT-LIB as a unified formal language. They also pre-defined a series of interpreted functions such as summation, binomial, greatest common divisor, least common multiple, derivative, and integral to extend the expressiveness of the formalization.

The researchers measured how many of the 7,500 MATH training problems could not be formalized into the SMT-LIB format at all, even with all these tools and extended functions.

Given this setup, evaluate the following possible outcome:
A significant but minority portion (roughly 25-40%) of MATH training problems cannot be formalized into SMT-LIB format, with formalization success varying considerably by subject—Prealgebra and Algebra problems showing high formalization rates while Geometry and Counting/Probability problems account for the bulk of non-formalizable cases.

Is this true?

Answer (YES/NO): NO